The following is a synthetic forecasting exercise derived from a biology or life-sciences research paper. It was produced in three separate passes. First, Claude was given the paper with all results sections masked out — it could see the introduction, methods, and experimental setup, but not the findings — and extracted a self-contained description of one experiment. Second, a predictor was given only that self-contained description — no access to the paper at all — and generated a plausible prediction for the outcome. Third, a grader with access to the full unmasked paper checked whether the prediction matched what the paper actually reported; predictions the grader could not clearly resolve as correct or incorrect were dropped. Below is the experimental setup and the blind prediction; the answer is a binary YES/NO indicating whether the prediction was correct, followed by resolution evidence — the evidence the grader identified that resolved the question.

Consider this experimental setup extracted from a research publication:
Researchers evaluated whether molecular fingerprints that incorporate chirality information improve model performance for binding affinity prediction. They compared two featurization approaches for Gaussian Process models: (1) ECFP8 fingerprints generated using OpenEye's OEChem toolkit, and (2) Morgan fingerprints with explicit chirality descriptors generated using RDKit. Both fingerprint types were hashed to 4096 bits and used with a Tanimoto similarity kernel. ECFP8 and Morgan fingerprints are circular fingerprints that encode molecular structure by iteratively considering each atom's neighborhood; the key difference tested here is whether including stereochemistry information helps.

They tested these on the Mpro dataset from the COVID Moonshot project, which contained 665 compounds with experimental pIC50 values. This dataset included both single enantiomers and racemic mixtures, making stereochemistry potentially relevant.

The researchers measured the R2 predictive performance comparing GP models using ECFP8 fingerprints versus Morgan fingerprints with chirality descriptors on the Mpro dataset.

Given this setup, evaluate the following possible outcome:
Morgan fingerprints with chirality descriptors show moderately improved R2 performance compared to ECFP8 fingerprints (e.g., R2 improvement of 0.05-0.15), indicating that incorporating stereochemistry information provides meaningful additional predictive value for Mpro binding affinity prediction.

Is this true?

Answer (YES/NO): NO